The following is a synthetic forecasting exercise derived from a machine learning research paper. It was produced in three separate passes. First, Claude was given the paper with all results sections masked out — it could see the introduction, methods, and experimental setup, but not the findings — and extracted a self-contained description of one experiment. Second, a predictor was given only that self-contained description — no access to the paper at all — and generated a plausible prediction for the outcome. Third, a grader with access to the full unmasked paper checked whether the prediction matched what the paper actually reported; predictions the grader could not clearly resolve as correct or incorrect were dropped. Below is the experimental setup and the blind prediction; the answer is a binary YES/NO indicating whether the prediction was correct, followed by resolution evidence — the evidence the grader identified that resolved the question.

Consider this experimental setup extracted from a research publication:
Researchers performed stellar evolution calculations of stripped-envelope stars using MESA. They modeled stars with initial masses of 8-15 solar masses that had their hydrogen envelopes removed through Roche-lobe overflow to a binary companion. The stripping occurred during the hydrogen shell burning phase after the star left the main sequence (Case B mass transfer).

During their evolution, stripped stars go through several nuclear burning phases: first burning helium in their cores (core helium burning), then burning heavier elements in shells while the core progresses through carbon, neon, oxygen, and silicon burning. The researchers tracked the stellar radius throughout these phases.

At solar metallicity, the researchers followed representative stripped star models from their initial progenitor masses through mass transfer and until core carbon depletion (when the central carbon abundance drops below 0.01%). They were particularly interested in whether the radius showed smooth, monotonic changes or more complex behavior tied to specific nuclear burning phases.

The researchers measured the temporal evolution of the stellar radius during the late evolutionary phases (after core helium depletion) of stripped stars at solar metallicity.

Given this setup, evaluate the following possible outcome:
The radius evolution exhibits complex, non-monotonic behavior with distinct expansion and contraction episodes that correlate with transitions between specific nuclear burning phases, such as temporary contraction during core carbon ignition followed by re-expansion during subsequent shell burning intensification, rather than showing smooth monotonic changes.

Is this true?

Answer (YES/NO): NO